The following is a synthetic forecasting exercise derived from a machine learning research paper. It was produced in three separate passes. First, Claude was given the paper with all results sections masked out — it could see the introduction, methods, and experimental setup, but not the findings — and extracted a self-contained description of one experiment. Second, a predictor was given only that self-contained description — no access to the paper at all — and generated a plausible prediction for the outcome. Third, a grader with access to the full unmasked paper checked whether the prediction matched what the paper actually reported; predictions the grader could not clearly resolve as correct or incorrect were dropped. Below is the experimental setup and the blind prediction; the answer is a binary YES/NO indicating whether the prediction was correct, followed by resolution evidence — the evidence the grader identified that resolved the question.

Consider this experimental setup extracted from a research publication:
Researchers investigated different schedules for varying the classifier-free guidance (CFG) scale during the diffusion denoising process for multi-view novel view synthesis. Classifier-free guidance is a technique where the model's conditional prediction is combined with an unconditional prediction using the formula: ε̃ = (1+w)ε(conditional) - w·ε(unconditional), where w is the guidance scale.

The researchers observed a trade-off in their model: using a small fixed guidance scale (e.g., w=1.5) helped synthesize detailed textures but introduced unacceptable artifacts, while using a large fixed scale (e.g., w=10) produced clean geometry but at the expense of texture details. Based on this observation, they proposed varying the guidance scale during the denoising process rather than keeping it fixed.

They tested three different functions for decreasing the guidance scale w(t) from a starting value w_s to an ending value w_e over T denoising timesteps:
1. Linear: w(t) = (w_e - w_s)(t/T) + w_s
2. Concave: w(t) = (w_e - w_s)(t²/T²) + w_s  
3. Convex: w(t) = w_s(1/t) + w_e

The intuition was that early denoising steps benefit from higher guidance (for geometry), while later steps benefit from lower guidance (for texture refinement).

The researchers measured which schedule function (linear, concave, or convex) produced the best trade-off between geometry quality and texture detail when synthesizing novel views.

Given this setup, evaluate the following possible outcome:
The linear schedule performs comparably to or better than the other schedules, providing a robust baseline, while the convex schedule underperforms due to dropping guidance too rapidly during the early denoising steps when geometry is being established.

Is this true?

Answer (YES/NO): NO